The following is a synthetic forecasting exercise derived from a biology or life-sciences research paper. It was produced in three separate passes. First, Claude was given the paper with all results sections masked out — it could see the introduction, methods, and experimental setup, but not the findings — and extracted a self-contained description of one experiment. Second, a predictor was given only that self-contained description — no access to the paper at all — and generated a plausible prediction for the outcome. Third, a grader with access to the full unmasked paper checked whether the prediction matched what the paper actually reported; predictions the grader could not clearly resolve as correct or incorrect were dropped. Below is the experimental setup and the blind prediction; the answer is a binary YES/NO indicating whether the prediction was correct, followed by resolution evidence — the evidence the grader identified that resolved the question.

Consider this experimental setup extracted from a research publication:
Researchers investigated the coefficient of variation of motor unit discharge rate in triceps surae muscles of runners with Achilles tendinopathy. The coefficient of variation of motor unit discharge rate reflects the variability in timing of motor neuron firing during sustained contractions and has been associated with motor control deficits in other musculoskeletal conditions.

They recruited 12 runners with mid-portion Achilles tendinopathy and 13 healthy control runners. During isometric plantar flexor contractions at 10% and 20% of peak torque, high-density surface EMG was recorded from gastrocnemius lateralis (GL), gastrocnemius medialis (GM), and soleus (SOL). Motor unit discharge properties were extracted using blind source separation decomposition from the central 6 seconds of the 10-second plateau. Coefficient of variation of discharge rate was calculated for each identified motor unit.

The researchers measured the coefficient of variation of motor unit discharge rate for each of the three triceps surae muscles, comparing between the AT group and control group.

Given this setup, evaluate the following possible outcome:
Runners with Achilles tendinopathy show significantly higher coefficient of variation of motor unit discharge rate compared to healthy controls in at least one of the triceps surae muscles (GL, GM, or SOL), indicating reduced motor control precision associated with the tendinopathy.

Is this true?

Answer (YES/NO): NO